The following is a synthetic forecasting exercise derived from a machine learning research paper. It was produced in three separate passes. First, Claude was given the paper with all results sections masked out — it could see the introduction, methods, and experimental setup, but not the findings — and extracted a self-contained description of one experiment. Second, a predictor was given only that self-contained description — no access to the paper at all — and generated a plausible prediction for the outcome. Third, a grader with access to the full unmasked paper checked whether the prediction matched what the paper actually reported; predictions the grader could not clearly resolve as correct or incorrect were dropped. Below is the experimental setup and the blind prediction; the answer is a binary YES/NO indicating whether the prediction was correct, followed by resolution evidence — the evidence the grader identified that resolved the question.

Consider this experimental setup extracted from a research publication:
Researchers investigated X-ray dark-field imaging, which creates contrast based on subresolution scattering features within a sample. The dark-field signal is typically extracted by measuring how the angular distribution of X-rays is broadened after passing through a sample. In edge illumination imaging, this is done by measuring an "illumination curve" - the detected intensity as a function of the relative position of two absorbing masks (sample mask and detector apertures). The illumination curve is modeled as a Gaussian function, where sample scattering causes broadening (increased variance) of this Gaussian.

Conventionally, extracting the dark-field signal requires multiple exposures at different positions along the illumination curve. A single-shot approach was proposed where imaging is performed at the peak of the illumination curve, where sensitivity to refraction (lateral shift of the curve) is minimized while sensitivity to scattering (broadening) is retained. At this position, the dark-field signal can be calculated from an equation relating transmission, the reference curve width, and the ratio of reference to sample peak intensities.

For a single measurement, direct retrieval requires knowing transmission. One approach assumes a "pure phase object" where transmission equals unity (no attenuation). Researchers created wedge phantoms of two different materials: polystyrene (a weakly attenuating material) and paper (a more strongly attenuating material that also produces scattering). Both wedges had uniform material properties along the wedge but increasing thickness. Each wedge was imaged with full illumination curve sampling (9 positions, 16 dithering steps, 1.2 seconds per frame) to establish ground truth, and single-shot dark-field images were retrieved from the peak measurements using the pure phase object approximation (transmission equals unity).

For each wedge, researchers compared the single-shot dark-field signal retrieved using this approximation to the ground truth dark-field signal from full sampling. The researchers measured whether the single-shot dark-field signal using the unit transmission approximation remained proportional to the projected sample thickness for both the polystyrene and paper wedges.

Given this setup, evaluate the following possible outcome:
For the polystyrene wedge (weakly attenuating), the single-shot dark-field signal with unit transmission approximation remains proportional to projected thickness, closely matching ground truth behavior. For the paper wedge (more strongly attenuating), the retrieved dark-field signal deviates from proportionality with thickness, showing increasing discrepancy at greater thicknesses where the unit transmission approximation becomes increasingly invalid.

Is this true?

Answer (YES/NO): YES